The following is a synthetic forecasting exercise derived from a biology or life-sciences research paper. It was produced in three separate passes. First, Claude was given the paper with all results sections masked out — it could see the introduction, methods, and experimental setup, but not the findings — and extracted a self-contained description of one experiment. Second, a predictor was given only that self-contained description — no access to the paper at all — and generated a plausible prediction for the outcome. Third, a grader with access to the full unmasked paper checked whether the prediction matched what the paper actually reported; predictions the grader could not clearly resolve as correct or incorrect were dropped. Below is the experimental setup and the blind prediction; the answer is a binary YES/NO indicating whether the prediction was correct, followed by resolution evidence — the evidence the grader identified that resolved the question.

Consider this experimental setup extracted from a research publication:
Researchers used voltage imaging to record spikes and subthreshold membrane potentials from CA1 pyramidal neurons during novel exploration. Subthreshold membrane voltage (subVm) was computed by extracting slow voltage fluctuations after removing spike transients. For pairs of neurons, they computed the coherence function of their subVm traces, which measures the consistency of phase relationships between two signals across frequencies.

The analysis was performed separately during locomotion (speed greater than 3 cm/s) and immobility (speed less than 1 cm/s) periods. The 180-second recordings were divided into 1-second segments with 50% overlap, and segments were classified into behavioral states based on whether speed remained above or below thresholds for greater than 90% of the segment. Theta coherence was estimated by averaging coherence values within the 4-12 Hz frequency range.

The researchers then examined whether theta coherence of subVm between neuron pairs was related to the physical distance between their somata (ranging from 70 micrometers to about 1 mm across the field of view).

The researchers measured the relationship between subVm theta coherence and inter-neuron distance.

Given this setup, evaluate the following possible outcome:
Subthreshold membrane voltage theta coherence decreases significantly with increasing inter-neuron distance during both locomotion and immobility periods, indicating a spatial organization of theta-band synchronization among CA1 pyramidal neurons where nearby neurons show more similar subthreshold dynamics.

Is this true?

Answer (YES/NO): YES